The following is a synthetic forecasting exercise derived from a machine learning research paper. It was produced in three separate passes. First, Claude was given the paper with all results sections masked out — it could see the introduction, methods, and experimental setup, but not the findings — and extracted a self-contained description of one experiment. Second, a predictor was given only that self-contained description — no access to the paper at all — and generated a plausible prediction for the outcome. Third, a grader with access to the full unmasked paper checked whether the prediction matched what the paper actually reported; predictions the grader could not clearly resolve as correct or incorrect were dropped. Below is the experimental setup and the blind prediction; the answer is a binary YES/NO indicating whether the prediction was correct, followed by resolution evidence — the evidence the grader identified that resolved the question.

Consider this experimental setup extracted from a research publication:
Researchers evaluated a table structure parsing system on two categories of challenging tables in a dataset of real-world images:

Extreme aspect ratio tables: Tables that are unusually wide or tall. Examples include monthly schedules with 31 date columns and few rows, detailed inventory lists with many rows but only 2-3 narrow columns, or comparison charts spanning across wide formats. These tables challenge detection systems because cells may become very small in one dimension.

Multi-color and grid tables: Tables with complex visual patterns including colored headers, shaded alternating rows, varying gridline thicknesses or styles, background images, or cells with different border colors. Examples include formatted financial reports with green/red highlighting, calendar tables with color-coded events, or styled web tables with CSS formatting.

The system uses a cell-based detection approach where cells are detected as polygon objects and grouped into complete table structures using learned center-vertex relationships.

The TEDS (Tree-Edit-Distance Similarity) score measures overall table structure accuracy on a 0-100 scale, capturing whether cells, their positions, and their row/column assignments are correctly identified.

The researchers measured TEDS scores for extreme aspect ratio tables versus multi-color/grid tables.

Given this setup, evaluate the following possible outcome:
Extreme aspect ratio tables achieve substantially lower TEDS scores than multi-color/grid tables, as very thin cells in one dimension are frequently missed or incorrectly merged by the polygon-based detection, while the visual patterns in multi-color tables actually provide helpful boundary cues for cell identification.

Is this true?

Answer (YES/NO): NO